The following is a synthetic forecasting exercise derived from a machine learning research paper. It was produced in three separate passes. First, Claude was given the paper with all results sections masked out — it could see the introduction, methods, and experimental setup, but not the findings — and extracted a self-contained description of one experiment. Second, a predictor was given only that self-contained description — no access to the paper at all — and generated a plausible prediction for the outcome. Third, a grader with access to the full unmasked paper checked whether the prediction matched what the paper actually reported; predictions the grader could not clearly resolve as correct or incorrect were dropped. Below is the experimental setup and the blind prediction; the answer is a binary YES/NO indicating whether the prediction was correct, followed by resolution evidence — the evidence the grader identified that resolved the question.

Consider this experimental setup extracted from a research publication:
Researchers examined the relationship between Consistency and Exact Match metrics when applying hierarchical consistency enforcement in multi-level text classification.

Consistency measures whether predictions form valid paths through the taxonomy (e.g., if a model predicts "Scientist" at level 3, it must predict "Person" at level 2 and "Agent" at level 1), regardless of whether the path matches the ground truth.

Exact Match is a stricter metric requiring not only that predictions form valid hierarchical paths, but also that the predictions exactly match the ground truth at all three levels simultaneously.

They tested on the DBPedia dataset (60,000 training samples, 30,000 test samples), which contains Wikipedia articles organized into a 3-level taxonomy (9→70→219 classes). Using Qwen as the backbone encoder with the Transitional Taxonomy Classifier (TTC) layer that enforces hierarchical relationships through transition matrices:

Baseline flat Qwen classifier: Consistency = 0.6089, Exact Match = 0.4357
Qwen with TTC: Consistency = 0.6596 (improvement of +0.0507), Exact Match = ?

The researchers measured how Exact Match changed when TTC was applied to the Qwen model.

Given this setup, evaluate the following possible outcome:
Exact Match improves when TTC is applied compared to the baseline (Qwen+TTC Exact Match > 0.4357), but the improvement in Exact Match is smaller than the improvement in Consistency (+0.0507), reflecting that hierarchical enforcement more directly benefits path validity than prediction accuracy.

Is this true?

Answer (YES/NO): YES